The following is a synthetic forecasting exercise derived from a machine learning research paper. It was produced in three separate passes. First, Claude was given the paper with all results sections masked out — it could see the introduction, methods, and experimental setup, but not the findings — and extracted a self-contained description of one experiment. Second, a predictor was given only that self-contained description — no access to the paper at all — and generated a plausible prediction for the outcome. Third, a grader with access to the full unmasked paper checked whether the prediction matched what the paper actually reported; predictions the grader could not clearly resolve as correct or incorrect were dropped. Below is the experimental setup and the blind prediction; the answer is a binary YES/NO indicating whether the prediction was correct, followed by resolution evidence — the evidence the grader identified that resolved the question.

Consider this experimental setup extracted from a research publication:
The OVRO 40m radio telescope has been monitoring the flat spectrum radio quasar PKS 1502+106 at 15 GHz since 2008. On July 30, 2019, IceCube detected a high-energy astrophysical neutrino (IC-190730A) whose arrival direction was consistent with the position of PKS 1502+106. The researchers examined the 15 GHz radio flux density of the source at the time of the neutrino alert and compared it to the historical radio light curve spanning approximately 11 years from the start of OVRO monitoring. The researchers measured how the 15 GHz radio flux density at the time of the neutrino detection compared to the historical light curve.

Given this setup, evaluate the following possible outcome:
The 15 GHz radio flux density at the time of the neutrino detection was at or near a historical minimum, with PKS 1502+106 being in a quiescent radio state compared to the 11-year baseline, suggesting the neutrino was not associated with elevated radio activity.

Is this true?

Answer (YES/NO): NO